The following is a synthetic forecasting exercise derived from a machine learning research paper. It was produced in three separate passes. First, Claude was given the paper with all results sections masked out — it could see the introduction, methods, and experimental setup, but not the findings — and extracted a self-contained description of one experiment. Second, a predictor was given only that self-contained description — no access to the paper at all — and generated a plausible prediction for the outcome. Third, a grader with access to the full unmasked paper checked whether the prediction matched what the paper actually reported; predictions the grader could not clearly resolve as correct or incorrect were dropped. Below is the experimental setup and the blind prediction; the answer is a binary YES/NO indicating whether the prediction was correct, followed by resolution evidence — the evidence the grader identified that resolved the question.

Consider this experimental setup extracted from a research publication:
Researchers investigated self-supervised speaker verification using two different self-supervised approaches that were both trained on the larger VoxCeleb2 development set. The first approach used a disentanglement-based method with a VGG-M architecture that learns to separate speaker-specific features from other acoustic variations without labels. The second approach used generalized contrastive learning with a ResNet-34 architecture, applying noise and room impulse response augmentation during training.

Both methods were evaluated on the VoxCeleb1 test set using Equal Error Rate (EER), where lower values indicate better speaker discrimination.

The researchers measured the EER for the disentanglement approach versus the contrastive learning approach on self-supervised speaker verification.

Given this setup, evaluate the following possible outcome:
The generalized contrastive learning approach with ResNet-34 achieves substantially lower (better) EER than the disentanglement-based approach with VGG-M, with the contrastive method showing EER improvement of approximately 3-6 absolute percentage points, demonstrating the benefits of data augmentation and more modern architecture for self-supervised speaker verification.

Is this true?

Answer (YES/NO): NO